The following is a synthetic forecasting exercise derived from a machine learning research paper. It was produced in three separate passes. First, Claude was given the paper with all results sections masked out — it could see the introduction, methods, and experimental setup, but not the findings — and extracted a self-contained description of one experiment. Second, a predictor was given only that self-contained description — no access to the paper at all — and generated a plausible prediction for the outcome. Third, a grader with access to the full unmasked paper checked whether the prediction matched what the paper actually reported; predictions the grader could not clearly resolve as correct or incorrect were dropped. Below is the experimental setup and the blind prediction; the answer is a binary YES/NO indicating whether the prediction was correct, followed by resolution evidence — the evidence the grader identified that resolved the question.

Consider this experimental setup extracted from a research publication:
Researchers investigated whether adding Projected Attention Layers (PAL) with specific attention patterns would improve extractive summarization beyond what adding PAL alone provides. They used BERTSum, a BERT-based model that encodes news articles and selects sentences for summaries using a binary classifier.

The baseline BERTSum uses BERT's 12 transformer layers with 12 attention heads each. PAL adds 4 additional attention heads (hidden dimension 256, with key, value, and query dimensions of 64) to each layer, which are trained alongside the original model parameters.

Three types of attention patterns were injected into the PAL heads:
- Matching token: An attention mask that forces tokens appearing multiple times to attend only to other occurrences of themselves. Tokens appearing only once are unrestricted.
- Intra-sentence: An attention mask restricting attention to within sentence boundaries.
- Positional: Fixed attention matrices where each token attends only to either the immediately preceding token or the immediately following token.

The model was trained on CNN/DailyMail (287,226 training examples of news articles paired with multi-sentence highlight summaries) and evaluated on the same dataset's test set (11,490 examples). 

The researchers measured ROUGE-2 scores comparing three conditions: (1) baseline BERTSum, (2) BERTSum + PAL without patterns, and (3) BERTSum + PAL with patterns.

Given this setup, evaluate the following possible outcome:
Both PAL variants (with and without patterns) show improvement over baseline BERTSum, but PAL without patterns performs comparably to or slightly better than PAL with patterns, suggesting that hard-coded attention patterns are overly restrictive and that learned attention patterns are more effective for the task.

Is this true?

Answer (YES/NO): NO